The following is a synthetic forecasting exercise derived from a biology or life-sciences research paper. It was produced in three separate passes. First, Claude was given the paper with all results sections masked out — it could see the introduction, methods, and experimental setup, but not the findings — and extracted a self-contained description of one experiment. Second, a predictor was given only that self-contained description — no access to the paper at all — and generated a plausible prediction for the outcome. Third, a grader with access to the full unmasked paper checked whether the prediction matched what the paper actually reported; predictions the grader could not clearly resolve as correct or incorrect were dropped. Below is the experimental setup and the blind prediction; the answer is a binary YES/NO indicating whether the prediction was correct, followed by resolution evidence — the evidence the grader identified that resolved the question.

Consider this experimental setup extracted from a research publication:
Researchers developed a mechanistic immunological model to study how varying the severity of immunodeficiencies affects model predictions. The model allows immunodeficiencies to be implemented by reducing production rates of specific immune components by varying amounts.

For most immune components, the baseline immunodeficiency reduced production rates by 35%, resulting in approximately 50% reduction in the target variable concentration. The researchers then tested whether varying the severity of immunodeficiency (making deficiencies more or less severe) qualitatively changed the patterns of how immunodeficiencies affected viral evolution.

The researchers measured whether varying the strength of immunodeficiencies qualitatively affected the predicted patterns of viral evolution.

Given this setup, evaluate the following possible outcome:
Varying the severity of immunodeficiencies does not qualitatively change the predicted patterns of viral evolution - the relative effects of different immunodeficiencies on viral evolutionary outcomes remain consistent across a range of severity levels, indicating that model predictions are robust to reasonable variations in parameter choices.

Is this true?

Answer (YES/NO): YES